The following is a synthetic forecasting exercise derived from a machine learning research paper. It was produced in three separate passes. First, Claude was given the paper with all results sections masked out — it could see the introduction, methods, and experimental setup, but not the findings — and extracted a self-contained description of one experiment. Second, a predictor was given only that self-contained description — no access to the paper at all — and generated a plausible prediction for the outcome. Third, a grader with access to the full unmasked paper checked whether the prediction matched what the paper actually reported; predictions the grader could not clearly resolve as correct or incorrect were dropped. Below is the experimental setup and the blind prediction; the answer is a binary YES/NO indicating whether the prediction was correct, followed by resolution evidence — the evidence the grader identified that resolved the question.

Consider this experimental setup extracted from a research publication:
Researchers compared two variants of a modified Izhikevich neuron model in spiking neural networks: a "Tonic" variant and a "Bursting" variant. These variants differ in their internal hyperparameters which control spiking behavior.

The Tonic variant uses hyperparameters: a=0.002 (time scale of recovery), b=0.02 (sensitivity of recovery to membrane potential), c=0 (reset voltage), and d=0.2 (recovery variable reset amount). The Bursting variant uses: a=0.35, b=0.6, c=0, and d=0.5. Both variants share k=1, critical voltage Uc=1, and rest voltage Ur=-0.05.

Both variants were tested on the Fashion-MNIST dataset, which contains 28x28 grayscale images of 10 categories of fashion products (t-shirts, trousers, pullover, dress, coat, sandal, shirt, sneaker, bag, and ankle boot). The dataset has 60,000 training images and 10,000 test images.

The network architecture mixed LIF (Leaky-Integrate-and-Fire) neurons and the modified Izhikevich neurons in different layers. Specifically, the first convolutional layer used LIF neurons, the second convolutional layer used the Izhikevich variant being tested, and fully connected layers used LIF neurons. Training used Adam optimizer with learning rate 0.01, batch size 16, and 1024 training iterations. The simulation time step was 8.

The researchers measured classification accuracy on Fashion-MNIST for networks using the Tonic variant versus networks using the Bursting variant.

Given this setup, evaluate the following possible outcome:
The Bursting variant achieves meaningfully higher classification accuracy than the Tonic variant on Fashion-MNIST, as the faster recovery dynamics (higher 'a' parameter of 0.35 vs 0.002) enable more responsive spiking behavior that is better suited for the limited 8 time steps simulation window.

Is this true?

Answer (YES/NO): NO